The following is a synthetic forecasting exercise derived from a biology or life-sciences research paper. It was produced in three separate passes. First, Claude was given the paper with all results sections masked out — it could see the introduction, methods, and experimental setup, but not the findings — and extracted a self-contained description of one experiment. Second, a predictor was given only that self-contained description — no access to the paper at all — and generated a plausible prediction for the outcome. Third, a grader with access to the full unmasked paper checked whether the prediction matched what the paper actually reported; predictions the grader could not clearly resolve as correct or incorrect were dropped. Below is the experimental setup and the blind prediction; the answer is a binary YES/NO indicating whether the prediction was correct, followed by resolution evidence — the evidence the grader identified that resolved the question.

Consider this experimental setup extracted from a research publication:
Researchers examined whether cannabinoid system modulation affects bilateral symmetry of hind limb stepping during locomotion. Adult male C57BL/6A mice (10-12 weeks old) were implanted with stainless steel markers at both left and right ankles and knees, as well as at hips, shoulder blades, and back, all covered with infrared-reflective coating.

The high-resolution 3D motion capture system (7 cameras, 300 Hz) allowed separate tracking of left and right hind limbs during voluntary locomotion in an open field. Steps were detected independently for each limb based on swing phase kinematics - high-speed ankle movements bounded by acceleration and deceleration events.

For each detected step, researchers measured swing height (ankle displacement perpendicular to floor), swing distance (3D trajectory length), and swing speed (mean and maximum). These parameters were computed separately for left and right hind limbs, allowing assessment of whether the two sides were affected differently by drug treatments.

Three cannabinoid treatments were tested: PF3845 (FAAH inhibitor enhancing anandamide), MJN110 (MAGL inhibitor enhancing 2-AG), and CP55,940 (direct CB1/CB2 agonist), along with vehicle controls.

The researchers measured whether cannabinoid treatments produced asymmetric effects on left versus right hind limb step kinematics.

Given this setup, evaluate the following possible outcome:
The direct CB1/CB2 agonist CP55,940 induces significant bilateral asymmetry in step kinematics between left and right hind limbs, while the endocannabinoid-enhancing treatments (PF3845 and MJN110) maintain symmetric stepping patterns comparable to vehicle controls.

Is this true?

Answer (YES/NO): NO